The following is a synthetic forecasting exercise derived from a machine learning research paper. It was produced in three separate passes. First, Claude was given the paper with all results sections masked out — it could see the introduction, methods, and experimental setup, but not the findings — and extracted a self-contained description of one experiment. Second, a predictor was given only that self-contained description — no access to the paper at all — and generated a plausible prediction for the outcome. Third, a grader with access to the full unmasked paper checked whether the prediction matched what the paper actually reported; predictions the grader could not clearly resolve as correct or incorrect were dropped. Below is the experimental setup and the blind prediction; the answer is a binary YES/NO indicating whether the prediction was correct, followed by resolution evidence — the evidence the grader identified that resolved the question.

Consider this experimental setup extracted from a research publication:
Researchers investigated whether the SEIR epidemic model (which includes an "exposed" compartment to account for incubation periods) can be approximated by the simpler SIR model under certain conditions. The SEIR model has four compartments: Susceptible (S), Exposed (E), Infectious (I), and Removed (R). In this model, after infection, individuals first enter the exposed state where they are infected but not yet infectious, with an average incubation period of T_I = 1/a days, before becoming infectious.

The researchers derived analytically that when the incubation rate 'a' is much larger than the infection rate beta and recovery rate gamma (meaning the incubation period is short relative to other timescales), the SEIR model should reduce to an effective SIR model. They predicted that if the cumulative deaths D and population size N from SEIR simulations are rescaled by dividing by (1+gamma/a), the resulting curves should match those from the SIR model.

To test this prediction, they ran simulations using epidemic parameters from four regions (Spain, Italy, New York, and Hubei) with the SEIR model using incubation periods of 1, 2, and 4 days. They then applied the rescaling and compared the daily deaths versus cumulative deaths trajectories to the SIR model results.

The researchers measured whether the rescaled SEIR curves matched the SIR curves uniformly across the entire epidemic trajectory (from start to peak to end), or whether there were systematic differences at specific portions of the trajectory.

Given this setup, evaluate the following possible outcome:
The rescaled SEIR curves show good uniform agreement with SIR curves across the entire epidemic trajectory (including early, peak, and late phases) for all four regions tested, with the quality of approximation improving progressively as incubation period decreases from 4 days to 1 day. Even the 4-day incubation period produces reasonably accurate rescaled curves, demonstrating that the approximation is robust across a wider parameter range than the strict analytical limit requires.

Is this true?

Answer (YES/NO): NO